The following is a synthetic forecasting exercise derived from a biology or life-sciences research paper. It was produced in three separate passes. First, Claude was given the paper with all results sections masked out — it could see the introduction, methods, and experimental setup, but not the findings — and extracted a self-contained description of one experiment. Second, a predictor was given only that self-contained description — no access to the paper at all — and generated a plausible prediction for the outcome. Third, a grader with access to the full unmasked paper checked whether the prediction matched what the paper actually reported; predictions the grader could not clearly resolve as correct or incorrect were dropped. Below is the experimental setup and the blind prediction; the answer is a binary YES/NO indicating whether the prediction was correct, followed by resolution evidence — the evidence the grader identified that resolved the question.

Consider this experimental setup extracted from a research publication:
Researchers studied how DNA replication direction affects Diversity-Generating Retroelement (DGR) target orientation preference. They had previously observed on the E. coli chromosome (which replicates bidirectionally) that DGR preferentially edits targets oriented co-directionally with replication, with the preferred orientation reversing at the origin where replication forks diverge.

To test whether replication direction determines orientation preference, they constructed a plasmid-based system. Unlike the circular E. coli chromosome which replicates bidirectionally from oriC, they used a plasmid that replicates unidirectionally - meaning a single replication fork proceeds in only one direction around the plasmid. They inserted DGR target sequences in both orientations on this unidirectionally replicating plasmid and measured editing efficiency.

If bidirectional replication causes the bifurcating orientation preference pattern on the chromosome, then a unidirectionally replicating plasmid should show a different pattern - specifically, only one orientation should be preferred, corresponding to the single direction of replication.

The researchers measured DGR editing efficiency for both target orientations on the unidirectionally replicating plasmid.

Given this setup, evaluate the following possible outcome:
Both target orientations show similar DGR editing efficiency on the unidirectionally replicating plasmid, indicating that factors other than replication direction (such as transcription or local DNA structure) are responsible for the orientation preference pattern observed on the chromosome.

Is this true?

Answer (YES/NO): NO